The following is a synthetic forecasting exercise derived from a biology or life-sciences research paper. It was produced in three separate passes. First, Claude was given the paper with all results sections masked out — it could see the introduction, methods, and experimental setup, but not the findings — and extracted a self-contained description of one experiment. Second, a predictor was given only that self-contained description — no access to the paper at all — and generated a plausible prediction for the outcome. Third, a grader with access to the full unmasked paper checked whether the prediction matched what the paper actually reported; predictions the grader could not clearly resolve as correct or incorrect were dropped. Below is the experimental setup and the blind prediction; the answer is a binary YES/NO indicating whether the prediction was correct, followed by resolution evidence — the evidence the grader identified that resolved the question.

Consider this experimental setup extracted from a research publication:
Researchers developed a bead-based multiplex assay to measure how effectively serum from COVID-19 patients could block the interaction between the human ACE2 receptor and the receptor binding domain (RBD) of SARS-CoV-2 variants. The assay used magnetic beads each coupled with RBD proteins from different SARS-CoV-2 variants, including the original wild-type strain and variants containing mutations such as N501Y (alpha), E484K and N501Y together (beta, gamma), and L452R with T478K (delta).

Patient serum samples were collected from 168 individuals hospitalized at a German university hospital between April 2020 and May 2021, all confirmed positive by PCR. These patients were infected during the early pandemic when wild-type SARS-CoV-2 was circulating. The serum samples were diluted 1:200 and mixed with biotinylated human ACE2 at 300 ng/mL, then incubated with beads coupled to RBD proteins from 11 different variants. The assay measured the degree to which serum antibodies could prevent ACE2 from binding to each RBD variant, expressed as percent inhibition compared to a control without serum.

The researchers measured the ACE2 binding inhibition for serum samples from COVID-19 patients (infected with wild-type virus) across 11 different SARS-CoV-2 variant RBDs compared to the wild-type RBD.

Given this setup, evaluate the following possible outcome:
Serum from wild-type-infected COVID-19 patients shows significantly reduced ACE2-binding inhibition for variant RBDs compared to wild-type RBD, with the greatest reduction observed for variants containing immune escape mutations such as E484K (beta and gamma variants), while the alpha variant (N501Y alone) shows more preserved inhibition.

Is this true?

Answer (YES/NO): YES